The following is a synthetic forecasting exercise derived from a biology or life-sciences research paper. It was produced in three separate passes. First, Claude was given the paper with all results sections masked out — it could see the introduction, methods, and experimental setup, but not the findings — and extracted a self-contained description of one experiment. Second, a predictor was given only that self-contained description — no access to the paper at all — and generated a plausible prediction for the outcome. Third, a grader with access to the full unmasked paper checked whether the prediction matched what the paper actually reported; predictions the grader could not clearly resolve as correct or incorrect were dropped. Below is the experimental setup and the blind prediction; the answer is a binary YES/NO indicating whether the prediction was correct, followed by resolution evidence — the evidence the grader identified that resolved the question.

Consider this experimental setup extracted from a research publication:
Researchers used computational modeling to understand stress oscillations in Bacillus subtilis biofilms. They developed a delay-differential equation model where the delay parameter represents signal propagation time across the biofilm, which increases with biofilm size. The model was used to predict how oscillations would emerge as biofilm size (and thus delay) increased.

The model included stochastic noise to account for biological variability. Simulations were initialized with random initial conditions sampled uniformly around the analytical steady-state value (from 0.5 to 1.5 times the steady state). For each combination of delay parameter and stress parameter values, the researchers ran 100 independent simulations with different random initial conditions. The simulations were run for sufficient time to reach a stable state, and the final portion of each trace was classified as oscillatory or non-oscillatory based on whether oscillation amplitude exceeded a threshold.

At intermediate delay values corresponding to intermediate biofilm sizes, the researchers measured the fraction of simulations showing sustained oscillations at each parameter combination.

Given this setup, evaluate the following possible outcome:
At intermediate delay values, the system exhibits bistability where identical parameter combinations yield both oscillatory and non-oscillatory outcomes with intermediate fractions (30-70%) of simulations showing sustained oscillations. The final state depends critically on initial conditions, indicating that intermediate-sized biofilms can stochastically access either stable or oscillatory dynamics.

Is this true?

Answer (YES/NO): YES